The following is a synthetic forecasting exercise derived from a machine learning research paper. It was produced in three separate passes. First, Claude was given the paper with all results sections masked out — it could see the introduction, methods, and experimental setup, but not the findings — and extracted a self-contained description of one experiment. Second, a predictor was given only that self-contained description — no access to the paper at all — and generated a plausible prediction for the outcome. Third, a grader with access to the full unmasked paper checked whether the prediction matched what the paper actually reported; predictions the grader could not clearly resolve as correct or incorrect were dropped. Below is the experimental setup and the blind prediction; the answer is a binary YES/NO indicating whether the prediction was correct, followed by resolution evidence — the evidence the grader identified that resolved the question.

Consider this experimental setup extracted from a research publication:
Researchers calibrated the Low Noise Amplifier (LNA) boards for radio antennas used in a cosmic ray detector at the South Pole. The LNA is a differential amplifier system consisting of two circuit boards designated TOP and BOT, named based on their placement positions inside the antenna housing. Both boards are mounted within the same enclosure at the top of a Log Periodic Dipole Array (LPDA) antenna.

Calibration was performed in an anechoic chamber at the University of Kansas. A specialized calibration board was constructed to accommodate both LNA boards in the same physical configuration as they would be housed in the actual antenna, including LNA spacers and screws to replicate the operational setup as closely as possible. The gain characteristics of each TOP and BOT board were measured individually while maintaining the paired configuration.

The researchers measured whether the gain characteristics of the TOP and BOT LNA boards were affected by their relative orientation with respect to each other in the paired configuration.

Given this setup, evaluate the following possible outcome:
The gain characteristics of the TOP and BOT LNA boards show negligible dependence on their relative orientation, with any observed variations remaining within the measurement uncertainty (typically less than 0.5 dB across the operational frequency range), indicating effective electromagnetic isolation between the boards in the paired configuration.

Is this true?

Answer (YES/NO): NO